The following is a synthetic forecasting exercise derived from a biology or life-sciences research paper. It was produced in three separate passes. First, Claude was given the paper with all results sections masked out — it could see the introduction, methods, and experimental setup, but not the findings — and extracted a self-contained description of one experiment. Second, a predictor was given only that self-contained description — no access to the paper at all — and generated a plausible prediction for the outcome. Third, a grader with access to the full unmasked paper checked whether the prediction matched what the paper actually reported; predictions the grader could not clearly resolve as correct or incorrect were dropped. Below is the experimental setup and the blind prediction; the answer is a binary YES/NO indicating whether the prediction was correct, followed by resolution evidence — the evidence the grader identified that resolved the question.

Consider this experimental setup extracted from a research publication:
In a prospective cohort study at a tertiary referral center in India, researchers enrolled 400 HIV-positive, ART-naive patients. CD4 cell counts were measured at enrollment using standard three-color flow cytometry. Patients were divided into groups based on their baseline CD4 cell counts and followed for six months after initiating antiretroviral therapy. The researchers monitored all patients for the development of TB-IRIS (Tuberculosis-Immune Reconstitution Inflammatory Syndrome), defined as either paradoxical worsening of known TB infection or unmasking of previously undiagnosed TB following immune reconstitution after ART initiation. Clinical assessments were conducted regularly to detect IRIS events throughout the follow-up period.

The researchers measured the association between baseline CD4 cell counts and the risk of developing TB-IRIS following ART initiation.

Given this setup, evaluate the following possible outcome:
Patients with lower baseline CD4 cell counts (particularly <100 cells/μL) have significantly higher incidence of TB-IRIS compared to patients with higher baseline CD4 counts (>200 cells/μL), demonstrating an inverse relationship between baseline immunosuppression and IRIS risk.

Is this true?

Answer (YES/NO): YES